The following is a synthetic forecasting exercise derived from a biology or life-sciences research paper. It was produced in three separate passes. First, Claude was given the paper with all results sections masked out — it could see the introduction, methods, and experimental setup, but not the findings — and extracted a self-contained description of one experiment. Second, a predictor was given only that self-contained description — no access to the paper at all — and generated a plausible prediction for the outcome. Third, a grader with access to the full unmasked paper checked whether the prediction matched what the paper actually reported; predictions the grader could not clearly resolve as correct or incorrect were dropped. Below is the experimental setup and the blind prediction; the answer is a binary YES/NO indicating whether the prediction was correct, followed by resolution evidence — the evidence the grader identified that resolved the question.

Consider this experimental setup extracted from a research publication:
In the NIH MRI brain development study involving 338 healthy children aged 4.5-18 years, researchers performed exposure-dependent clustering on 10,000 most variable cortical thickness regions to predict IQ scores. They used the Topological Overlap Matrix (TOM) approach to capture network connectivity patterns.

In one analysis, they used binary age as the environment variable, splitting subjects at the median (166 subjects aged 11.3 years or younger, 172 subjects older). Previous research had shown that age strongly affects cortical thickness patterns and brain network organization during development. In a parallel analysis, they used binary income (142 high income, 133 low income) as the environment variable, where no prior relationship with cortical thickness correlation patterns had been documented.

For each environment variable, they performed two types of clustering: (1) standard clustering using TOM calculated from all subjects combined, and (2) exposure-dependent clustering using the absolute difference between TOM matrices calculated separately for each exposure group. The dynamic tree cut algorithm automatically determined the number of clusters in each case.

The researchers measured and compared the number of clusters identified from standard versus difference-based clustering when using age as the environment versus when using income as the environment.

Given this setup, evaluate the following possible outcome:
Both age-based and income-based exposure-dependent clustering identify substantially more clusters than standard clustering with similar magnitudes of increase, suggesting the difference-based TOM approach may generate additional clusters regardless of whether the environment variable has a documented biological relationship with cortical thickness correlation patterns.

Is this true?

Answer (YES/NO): NO